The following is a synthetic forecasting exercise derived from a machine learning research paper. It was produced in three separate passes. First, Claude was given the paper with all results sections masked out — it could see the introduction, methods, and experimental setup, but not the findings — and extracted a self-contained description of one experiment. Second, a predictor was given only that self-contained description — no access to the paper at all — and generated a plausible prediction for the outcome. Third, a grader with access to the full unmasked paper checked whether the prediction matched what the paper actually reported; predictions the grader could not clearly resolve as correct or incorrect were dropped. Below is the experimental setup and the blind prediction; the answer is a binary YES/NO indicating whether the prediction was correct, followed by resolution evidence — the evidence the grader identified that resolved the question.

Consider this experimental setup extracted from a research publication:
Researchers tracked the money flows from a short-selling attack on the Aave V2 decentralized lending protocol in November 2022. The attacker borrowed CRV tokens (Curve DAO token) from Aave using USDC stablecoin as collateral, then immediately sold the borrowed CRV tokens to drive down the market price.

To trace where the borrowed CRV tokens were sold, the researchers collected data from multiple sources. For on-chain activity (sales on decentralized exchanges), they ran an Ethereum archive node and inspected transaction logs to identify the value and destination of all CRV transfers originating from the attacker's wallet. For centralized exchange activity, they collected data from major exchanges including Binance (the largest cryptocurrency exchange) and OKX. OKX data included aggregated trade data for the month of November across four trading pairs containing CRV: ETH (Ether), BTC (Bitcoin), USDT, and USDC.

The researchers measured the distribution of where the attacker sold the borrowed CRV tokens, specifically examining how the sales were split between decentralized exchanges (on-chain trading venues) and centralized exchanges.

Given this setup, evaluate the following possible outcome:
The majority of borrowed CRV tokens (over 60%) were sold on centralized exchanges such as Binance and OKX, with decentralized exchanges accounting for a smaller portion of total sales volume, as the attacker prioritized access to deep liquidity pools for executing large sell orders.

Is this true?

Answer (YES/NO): YES